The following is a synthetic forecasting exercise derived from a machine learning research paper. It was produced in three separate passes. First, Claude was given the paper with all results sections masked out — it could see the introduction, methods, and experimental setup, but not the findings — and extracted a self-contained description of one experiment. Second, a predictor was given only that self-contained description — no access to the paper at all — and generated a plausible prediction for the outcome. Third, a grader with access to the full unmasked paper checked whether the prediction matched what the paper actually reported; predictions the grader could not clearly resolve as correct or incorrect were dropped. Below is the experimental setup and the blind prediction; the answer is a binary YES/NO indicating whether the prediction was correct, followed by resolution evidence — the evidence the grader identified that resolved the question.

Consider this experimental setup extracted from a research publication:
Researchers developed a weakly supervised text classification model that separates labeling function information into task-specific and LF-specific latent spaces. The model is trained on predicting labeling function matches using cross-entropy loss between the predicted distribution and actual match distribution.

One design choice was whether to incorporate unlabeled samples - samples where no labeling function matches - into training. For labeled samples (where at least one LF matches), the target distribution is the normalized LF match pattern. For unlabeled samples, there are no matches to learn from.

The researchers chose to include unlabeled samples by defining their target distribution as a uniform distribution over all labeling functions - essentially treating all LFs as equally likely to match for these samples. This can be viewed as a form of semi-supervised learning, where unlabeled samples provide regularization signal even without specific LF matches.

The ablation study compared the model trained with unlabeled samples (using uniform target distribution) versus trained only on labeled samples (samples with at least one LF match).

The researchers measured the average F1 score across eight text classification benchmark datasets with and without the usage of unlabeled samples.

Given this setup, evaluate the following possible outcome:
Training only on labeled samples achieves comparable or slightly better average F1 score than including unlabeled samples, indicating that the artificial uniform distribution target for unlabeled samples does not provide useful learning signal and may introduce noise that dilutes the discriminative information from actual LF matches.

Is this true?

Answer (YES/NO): NO